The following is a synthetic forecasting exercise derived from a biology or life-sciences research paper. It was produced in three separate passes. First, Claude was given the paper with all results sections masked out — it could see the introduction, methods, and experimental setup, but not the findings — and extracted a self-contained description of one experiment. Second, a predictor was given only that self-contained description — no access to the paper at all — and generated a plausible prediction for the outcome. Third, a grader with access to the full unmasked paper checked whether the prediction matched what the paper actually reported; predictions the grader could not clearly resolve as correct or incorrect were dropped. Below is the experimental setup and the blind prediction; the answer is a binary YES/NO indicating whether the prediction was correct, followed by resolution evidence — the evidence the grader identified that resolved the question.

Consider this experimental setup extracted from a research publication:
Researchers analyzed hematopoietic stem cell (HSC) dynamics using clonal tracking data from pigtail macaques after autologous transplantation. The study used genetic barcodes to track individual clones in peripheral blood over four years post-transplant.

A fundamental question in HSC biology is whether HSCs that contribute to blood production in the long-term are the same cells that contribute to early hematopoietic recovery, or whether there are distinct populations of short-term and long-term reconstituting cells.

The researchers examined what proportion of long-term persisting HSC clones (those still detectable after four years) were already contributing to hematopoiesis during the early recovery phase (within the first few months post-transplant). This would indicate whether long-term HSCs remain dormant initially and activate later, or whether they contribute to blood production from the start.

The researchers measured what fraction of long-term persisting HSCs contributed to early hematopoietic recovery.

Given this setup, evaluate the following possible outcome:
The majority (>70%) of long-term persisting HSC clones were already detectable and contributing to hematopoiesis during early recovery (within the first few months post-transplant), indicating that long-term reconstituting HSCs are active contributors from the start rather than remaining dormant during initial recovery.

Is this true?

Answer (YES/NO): YES